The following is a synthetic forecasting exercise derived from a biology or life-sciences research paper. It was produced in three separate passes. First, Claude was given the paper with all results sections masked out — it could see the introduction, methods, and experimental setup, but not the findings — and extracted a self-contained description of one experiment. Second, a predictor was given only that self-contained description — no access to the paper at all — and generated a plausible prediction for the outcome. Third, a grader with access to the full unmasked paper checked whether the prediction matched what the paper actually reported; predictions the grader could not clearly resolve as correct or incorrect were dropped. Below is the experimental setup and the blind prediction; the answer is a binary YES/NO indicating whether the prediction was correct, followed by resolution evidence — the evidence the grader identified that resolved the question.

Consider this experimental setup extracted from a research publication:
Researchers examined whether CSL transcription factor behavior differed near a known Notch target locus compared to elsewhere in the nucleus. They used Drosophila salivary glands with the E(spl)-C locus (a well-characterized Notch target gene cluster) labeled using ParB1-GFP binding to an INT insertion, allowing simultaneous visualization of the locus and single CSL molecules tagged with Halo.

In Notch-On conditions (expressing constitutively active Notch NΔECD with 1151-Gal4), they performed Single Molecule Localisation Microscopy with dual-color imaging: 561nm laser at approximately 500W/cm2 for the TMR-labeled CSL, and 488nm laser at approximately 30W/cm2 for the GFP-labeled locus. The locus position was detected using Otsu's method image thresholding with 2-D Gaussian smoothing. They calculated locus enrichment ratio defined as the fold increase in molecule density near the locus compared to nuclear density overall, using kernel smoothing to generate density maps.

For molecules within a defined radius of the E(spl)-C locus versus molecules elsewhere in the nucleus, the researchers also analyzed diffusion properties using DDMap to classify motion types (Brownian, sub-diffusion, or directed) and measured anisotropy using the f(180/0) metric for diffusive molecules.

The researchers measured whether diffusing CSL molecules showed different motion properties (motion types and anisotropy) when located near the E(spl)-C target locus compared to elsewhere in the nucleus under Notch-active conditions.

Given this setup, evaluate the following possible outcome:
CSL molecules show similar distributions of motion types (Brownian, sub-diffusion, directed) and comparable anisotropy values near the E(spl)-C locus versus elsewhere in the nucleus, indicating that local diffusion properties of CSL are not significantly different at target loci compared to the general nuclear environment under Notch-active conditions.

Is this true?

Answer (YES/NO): NO